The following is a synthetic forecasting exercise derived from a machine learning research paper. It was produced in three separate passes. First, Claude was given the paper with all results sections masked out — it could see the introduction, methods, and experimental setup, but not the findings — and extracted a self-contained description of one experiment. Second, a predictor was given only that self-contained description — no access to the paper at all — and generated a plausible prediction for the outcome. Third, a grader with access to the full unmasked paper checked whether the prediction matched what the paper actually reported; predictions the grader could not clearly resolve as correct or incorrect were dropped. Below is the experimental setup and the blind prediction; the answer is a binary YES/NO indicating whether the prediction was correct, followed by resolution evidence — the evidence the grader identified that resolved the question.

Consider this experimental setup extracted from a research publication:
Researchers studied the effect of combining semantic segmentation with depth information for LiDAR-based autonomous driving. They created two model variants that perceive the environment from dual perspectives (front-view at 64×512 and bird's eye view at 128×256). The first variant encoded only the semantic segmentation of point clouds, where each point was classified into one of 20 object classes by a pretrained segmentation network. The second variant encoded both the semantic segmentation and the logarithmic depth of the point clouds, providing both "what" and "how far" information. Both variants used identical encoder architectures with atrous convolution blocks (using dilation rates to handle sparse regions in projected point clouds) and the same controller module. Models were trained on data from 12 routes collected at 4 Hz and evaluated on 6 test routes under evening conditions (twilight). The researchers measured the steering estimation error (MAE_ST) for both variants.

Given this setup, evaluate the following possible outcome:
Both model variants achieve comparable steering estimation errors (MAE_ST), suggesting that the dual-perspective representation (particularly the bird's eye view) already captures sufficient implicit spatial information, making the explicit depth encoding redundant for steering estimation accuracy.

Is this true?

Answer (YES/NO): NO